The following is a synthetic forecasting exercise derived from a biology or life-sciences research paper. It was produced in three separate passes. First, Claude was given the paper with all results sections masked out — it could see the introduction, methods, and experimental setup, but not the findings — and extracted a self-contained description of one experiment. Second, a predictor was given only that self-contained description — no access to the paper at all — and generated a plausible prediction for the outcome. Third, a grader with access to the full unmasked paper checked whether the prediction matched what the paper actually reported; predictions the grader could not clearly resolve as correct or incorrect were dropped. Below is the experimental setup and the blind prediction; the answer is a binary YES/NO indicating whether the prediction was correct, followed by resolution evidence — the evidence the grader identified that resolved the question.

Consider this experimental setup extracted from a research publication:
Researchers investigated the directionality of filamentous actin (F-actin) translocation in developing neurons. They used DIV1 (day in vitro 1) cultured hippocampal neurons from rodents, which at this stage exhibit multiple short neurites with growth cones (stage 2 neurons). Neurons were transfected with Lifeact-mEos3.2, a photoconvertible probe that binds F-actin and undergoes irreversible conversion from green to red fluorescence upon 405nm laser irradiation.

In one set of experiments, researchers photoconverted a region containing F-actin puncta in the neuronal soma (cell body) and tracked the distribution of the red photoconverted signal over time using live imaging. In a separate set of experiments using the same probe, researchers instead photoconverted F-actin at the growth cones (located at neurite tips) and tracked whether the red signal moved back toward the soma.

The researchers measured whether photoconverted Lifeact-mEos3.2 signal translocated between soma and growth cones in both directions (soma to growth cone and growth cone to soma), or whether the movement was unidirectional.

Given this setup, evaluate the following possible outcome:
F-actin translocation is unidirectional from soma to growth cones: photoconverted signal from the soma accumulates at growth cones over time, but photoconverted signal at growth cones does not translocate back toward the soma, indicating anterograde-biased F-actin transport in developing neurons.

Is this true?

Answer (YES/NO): YES